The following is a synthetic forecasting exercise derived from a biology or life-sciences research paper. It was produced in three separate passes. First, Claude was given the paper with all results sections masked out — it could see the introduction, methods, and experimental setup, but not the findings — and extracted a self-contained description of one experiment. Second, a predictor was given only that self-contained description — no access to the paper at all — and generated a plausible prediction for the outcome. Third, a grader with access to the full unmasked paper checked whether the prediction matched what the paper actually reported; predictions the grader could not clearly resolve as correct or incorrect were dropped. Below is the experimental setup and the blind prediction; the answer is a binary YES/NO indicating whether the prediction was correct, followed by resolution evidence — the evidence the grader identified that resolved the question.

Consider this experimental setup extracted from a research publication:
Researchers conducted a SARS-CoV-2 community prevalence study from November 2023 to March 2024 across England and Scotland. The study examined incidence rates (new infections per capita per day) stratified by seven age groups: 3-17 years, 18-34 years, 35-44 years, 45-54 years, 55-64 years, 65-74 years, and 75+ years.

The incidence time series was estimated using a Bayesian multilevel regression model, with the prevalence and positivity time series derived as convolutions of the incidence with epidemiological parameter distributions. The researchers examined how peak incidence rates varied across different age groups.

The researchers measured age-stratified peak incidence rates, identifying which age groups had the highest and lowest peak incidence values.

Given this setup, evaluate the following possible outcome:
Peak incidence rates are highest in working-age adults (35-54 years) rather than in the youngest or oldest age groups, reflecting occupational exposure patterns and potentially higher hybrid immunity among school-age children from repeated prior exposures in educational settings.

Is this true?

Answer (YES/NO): YES